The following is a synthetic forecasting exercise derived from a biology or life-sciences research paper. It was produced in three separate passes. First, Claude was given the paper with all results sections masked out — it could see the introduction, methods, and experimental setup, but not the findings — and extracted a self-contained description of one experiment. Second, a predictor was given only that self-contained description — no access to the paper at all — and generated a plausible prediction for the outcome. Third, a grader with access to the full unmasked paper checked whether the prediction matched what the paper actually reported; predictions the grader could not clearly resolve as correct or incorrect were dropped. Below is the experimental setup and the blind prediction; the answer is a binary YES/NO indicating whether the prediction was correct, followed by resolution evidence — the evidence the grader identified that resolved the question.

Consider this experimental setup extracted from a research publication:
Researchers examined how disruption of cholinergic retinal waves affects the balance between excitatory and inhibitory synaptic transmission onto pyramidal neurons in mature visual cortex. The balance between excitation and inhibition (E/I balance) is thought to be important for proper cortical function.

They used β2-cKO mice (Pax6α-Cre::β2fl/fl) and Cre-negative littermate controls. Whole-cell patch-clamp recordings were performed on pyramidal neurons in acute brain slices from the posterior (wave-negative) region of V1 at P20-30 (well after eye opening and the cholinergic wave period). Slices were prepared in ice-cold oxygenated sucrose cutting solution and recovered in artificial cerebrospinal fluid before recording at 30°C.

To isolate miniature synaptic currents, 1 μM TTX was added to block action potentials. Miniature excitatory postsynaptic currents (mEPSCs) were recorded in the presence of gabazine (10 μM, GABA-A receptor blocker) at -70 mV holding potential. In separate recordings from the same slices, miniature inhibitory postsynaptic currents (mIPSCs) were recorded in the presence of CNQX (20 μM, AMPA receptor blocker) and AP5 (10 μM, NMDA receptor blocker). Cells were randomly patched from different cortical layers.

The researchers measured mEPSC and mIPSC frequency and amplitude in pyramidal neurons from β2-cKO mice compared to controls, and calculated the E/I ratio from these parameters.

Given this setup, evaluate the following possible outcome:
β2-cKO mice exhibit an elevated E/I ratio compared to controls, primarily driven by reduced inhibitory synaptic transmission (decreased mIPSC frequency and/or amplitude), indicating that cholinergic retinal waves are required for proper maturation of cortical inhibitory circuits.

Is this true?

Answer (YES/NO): NO